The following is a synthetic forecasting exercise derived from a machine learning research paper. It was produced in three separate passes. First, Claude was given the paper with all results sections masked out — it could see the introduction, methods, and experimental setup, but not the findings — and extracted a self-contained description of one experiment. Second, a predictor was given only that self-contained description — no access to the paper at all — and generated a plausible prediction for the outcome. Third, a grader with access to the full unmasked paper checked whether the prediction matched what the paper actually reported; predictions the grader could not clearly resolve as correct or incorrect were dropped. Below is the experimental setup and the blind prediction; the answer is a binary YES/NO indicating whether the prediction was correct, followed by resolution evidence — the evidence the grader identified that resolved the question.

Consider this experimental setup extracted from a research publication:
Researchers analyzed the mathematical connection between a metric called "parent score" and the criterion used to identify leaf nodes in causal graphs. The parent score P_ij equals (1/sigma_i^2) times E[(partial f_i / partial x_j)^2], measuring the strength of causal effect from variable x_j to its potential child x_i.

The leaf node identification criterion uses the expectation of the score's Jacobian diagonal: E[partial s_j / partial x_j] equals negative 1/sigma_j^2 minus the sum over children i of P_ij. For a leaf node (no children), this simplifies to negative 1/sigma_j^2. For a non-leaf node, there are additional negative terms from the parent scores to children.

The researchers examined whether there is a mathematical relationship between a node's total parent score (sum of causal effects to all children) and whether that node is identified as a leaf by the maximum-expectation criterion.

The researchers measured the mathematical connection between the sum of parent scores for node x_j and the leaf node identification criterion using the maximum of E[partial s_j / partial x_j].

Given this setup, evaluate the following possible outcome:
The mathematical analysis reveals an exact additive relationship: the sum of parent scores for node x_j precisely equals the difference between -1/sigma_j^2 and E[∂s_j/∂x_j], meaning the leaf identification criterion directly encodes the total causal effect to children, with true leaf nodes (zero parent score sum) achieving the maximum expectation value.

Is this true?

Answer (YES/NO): YES